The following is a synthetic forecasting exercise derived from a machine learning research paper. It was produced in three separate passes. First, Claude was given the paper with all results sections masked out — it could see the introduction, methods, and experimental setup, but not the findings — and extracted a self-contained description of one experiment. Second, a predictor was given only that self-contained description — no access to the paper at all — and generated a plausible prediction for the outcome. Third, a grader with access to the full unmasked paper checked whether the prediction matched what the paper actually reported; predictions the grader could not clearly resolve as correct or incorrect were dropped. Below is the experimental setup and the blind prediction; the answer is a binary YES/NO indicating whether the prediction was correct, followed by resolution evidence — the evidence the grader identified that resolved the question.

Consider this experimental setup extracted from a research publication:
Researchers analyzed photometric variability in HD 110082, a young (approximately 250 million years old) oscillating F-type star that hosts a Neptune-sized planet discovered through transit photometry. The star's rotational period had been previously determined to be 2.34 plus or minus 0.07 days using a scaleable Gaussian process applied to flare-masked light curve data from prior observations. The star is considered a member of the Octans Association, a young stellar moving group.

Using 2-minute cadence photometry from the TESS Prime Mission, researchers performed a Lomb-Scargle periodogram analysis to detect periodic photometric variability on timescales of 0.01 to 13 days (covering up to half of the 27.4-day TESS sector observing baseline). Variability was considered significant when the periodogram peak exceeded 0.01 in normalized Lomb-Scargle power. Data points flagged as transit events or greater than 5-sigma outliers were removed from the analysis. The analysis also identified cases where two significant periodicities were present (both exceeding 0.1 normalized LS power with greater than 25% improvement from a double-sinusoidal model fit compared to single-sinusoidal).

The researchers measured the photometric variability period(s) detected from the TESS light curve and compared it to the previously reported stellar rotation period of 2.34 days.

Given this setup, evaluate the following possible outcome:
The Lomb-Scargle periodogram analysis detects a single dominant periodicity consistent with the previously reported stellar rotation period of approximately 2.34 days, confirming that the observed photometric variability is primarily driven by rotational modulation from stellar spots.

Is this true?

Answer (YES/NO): NO